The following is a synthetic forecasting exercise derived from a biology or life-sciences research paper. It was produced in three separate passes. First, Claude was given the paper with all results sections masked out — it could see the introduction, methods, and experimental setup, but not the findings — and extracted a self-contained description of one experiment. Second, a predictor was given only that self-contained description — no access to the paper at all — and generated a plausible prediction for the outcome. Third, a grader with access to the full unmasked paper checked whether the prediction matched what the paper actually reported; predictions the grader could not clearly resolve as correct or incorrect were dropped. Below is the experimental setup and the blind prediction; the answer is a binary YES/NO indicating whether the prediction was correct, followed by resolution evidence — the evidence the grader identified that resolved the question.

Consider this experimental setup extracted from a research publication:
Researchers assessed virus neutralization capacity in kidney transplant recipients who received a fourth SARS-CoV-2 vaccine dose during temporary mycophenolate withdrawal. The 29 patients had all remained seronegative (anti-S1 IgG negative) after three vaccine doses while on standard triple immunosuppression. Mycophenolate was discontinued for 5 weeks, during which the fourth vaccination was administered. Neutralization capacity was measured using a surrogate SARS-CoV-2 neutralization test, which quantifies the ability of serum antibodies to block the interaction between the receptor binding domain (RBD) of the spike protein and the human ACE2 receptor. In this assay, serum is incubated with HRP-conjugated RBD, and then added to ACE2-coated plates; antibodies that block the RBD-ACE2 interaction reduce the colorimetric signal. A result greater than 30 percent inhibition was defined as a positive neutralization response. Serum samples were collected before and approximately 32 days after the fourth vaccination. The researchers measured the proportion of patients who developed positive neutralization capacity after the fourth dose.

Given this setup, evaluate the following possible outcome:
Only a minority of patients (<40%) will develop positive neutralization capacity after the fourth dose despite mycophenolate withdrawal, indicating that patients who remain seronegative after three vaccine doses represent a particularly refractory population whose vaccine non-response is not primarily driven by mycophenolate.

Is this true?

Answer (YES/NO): NO